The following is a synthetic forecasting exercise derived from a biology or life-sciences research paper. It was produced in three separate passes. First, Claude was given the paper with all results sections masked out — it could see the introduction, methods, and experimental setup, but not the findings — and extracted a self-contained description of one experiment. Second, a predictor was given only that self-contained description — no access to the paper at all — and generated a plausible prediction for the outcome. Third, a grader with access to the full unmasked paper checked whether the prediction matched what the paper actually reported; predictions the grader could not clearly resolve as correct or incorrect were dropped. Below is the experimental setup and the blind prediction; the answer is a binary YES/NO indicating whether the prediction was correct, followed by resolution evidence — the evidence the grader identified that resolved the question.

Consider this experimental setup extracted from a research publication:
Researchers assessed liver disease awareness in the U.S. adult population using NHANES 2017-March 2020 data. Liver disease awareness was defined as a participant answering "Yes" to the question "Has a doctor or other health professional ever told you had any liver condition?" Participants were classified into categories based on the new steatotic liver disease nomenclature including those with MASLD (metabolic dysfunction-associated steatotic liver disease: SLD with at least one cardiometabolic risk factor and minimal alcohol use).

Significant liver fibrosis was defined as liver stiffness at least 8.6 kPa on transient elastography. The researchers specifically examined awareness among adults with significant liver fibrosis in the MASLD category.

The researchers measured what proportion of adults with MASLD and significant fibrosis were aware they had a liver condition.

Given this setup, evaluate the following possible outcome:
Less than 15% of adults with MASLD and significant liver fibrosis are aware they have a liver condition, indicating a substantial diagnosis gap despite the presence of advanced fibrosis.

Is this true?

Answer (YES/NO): YES